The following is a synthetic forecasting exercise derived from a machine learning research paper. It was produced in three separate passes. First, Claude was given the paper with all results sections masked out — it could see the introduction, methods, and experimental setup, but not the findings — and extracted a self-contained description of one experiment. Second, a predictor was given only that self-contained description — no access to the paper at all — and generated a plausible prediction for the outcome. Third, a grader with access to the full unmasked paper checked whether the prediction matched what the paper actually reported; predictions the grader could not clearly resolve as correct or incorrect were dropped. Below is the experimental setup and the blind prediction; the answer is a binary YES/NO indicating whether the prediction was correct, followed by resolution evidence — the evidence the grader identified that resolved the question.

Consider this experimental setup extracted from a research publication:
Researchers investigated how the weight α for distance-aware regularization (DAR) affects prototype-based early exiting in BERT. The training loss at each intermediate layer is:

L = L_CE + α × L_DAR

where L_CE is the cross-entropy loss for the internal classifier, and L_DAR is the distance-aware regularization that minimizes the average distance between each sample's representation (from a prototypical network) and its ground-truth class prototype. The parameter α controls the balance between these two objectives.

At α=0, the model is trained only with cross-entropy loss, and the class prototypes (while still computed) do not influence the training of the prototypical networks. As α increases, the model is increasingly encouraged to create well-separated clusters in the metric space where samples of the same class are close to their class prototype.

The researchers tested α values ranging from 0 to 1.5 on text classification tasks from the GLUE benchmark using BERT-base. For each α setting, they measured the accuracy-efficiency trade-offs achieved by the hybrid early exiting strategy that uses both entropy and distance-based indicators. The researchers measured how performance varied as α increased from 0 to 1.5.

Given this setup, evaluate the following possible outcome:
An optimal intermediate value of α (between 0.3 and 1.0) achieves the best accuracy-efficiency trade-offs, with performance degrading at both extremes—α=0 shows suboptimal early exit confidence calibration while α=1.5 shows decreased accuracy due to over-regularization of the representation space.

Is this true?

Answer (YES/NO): NO